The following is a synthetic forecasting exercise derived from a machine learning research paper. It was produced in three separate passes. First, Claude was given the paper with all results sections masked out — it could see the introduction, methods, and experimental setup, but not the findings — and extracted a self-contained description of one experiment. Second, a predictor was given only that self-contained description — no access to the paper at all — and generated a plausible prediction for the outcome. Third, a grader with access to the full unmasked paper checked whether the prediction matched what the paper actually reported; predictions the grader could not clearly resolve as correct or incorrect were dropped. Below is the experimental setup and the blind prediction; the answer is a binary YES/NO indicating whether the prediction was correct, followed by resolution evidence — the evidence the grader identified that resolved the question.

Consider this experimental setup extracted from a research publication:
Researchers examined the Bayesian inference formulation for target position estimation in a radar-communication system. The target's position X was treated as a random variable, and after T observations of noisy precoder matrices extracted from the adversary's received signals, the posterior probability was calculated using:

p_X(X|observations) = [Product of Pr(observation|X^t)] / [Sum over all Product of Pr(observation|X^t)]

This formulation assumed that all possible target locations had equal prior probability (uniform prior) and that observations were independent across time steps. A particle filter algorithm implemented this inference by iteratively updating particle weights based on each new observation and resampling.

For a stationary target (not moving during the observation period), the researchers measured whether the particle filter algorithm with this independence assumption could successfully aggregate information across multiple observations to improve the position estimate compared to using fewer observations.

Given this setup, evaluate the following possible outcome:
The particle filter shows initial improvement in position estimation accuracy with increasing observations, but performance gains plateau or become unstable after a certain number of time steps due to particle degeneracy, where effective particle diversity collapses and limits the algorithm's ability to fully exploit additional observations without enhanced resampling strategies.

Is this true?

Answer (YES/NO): NO